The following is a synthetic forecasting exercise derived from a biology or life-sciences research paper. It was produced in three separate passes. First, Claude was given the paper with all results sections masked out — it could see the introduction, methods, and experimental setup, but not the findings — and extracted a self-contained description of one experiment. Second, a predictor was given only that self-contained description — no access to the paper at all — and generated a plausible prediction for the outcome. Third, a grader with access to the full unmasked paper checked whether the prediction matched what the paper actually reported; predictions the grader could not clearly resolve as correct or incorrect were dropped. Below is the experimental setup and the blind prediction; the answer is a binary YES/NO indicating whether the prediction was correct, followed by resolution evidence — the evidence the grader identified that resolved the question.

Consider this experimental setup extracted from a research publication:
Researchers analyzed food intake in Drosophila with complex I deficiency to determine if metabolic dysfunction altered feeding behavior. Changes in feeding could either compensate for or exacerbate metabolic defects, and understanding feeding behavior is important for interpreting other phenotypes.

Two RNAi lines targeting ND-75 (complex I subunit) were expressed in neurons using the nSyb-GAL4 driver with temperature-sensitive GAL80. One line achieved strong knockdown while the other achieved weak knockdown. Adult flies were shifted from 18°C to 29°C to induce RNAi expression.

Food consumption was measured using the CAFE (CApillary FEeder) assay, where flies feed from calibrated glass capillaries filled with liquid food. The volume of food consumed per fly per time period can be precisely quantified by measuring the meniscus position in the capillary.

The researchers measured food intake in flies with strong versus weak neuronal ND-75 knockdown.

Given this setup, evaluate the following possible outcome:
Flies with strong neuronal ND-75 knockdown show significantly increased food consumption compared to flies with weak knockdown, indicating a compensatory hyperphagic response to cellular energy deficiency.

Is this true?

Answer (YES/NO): NO